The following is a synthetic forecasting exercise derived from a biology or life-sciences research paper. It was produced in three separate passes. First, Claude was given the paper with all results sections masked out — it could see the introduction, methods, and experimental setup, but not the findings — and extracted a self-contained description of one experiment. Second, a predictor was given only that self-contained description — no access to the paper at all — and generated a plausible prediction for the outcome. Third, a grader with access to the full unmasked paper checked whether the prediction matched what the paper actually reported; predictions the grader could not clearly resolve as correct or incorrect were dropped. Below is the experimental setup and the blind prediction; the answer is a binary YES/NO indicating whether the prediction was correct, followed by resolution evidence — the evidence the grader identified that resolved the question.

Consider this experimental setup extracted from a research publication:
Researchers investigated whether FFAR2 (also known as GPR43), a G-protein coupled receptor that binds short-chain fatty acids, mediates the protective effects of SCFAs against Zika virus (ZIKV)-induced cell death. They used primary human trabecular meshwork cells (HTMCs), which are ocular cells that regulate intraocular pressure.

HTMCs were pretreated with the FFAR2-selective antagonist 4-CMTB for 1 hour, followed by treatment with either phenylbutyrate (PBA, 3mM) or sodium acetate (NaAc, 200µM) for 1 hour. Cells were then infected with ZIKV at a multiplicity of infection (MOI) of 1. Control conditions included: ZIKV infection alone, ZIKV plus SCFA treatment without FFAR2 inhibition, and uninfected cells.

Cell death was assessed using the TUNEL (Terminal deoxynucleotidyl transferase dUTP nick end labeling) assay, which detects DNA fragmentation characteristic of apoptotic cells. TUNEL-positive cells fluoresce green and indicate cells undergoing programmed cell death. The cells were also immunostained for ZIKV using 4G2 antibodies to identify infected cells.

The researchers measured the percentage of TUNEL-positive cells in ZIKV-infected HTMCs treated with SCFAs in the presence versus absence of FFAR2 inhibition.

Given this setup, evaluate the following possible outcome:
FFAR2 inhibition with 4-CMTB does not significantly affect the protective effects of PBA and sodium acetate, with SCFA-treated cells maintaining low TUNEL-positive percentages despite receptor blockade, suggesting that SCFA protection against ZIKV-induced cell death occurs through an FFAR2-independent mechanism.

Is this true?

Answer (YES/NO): NO